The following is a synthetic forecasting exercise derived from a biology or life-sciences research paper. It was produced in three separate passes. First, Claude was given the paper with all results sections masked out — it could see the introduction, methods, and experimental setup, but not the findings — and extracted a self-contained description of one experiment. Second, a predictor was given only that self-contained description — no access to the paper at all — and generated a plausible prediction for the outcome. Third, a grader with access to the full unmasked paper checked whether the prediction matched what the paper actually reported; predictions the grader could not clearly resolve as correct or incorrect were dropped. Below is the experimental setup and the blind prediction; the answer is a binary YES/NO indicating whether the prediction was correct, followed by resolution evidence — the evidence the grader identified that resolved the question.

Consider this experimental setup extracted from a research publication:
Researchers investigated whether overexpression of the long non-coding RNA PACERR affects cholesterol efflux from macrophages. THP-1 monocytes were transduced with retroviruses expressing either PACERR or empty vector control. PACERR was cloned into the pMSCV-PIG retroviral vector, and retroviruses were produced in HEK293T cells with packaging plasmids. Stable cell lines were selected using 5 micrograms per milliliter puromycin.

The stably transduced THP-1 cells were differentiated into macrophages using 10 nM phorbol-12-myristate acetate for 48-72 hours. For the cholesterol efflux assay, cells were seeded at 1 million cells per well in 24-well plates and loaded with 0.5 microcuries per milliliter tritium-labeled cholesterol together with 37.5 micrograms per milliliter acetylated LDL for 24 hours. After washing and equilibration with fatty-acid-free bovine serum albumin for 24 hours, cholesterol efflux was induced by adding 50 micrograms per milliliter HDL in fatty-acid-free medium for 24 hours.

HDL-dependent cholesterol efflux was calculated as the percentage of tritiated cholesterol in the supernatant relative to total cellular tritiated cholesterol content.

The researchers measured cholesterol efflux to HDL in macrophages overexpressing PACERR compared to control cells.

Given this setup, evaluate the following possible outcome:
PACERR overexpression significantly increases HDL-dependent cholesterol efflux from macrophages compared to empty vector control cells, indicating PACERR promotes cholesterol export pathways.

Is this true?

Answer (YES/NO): NO